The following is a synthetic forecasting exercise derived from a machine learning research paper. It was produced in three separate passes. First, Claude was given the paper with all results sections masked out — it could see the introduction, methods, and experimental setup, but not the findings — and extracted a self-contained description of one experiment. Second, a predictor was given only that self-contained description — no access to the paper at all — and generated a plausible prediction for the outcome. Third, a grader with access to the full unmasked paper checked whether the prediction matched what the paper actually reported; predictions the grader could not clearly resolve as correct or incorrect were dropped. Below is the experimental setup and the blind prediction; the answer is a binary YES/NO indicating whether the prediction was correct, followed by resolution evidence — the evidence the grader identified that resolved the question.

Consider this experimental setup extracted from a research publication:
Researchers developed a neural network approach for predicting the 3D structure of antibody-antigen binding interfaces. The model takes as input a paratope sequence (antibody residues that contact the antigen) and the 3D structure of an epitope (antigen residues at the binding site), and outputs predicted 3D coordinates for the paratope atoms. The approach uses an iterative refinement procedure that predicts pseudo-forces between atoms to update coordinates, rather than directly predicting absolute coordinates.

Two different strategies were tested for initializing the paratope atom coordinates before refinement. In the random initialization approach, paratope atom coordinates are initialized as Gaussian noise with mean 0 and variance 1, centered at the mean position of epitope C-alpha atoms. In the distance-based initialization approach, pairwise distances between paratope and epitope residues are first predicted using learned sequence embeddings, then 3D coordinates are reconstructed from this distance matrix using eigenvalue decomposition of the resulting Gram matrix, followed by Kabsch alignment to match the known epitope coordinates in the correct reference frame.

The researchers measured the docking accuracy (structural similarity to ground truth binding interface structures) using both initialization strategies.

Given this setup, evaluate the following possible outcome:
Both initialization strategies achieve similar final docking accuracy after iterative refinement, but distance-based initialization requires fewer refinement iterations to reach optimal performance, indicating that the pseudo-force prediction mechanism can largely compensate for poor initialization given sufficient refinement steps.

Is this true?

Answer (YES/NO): NO